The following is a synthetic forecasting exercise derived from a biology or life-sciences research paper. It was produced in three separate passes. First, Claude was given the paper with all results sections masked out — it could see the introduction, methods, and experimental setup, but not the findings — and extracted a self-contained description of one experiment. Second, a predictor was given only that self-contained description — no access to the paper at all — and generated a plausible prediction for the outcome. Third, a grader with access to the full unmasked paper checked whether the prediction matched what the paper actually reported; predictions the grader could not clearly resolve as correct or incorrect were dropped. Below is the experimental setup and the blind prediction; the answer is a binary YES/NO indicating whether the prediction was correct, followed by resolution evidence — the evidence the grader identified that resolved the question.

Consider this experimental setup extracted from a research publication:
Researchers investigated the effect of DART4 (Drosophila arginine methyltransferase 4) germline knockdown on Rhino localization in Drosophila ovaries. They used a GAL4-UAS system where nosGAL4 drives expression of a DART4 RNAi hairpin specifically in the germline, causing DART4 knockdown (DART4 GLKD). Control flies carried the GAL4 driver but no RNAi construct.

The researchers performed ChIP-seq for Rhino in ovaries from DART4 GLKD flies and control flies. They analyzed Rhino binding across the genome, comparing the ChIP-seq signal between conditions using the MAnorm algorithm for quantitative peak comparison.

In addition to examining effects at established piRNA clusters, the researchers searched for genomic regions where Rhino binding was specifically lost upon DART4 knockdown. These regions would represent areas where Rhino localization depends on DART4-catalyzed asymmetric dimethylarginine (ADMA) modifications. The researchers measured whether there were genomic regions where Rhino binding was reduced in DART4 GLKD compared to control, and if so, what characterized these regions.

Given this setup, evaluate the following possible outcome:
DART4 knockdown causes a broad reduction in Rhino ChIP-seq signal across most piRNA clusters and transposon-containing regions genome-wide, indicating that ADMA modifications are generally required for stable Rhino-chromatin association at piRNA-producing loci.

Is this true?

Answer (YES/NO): NO